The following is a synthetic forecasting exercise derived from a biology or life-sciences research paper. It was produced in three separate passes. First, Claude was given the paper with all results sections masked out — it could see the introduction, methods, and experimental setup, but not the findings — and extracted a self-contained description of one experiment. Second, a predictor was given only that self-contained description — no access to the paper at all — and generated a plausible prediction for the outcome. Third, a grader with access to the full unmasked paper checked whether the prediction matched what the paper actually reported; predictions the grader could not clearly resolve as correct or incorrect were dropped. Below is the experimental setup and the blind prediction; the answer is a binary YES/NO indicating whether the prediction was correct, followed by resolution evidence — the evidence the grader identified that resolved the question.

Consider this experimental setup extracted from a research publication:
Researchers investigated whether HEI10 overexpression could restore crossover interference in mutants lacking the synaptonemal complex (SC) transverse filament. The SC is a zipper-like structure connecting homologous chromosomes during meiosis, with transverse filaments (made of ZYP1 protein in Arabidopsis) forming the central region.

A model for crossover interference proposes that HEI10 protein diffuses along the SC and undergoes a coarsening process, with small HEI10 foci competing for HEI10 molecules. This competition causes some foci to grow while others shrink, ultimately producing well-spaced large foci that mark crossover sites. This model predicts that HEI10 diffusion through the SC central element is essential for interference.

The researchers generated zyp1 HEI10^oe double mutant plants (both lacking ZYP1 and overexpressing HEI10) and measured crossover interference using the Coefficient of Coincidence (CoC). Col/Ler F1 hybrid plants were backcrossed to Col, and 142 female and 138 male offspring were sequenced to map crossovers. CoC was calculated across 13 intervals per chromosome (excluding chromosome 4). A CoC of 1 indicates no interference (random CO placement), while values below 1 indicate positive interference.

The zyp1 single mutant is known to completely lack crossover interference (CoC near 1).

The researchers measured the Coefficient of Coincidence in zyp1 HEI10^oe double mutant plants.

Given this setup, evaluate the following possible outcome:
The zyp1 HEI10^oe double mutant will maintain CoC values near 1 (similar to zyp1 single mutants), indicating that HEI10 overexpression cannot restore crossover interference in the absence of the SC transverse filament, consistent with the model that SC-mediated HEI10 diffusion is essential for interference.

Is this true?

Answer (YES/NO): YES